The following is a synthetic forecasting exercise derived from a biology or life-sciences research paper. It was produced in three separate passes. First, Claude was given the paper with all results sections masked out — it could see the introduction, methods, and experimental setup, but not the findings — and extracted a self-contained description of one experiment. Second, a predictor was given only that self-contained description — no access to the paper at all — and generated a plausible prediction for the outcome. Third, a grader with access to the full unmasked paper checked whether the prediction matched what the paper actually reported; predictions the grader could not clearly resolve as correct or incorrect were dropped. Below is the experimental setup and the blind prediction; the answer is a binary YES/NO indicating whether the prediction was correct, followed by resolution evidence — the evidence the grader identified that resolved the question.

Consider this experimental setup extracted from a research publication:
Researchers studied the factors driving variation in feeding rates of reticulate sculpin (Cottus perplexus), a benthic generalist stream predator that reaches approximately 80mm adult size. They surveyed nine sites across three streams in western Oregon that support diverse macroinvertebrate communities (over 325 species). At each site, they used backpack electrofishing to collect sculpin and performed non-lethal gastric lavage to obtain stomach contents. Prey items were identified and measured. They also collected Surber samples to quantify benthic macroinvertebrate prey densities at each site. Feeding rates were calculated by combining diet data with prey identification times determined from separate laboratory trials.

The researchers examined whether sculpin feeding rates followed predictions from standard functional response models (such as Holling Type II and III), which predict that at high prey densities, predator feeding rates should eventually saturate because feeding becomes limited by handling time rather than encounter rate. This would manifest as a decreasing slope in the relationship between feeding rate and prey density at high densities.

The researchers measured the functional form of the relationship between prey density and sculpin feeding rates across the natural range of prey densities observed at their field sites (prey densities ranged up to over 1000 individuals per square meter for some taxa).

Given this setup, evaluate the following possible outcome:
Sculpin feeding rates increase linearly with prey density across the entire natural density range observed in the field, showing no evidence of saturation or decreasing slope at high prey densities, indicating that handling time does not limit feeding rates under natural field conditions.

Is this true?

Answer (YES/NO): NO